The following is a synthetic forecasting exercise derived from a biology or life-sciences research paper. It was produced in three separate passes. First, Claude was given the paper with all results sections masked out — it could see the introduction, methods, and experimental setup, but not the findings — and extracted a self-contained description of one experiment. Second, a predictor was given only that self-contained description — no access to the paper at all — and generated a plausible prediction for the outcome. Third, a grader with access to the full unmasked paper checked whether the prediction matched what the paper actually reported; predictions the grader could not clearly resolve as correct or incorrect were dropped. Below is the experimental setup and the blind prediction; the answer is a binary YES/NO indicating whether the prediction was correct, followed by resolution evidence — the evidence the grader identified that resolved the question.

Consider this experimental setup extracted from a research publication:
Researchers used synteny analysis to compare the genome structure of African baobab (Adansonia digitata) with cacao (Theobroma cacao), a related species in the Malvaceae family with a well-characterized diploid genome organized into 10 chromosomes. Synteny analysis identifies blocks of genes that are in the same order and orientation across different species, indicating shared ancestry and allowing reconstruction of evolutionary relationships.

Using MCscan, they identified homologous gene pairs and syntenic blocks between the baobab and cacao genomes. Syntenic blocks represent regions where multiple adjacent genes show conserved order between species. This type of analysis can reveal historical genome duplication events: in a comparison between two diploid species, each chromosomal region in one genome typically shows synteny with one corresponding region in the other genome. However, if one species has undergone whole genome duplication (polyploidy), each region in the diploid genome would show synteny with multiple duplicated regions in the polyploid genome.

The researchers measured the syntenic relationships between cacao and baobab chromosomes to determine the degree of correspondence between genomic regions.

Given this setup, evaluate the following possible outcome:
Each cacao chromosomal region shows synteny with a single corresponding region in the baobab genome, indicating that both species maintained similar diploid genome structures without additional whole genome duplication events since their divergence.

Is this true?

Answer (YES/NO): NO